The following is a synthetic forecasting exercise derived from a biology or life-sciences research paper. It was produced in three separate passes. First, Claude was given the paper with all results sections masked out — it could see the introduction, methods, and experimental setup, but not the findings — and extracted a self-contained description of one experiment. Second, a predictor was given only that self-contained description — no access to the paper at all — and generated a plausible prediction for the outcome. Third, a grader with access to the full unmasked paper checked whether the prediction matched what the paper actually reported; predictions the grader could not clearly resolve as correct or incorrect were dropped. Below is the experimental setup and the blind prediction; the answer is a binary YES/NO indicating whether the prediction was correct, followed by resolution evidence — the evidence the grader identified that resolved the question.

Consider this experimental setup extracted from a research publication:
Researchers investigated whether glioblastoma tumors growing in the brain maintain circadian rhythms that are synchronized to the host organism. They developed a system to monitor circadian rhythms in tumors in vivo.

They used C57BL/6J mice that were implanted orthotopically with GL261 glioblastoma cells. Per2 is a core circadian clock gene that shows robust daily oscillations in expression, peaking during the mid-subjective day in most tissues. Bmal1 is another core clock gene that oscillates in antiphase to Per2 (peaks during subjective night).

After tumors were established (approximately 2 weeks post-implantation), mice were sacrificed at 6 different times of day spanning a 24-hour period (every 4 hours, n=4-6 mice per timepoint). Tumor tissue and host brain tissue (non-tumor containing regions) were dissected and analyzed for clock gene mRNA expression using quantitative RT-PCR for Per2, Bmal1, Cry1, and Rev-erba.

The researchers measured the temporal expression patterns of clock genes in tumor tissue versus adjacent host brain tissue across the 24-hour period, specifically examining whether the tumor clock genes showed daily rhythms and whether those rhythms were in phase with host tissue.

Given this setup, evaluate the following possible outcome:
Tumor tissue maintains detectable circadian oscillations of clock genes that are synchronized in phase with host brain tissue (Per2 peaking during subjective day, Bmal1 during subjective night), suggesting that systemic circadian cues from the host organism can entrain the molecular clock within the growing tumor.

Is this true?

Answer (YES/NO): NO